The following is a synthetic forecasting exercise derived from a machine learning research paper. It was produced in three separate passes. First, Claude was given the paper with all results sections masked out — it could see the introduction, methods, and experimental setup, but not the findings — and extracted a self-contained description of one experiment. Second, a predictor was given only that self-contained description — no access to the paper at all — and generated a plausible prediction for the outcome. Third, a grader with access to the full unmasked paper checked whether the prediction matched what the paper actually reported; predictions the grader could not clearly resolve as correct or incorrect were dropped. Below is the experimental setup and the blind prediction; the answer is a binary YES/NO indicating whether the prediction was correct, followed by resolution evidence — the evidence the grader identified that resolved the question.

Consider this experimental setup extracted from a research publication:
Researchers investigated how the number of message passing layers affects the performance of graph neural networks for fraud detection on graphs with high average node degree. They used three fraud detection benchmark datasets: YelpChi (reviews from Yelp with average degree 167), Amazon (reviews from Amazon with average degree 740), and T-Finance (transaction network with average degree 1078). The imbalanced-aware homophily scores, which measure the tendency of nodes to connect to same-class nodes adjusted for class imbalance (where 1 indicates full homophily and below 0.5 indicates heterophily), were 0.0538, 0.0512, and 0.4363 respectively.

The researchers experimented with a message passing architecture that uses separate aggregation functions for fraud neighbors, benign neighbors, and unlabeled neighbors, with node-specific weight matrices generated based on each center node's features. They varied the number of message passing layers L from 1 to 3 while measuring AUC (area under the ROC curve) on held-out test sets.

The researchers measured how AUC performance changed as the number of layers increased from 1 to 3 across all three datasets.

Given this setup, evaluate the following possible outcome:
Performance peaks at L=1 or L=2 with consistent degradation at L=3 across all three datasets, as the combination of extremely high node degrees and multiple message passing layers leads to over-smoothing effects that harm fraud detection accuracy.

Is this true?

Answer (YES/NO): NO